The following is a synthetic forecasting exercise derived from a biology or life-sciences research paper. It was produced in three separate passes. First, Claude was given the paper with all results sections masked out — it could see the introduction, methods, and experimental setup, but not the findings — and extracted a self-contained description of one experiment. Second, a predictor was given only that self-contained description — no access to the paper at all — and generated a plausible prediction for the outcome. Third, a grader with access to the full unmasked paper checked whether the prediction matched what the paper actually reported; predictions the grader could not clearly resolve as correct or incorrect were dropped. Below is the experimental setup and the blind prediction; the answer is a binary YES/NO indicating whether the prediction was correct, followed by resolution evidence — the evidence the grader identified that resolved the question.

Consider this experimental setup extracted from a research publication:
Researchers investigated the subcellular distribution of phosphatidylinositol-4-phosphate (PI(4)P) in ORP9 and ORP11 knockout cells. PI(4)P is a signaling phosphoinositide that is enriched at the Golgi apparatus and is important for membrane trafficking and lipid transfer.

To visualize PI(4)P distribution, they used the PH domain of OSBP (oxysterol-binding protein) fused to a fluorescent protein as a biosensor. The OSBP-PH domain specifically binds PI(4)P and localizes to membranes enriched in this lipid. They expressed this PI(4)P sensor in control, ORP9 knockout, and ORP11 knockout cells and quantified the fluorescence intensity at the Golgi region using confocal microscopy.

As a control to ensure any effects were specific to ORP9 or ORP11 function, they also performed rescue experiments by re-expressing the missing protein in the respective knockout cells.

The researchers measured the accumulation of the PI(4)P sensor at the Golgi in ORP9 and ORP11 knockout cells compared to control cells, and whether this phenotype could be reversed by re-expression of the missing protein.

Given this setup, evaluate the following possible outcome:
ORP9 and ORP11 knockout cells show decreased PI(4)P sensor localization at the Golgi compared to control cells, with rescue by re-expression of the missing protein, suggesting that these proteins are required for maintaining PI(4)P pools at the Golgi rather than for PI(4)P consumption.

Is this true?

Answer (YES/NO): NO